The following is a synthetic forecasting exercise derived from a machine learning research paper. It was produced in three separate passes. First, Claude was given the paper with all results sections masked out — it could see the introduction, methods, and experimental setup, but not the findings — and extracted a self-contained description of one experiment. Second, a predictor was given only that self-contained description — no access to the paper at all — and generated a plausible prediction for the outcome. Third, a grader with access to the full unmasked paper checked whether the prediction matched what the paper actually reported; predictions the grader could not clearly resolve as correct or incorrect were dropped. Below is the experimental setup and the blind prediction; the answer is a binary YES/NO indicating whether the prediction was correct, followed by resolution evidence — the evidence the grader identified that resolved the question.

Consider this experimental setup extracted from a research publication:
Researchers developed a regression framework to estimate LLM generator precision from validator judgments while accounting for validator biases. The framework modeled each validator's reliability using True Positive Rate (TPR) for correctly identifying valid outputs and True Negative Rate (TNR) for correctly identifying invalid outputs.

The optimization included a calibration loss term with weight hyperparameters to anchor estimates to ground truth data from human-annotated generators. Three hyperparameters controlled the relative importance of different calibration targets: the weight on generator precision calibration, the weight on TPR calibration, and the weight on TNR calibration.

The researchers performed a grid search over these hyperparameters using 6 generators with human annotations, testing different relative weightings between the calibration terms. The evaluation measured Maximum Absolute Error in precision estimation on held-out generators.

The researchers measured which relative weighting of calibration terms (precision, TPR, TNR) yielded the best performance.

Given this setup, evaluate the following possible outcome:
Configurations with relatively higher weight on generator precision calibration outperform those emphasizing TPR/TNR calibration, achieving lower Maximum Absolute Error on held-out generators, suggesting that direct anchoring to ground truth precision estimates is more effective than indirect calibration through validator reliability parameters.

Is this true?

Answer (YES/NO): NO